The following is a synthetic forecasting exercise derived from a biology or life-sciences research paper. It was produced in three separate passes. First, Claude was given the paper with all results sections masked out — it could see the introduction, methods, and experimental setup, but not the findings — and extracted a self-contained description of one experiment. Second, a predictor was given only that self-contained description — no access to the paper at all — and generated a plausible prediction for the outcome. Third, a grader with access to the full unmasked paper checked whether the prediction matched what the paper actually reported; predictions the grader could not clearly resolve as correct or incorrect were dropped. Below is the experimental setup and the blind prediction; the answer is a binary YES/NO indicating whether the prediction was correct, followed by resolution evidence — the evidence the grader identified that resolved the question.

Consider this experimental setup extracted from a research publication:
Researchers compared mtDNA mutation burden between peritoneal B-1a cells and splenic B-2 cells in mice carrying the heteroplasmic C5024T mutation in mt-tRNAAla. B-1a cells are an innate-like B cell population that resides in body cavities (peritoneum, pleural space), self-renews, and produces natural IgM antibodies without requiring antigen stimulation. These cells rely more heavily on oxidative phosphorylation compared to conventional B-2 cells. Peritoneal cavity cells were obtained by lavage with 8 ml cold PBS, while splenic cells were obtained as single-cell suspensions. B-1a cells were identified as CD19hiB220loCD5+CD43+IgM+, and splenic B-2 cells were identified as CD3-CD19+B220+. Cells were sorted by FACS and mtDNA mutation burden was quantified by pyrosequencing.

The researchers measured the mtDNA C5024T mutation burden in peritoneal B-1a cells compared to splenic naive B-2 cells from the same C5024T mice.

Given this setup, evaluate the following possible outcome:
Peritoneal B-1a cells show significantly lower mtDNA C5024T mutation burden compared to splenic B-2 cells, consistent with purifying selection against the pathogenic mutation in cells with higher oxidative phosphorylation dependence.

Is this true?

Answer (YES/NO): YES